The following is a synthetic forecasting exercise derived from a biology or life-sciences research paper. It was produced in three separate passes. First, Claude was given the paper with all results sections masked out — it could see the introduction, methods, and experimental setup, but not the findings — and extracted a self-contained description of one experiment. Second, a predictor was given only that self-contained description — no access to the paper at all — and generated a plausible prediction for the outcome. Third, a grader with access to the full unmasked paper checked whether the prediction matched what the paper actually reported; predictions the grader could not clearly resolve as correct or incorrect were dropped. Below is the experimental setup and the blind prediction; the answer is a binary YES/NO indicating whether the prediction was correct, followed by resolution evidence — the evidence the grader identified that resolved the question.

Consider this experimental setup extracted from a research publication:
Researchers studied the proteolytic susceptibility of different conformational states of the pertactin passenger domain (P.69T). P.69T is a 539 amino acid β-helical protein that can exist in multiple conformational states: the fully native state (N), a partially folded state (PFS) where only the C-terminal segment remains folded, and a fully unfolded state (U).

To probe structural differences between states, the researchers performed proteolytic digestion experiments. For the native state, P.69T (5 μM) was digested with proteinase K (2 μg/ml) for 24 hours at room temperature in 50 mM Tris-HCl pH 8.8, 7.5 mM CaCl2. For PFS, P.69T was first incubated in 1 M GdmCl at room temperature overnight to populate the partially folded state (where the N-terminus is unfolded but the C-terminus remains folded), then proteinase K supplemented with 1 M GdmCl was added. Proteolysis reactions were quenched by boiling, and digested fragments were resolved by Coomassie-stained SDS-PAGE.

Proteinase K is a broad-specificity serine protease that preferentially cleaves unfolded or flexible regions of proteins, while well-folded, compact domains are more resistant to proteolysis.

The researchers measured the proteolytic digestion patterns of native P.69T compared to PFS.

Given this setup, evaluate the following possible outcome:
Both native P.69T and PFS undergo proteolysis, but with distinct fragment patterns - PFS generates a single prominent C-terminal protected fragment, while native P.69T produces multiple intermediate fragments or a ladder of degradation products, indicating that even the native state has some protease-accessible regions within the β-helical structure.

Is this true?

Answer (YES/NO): NO